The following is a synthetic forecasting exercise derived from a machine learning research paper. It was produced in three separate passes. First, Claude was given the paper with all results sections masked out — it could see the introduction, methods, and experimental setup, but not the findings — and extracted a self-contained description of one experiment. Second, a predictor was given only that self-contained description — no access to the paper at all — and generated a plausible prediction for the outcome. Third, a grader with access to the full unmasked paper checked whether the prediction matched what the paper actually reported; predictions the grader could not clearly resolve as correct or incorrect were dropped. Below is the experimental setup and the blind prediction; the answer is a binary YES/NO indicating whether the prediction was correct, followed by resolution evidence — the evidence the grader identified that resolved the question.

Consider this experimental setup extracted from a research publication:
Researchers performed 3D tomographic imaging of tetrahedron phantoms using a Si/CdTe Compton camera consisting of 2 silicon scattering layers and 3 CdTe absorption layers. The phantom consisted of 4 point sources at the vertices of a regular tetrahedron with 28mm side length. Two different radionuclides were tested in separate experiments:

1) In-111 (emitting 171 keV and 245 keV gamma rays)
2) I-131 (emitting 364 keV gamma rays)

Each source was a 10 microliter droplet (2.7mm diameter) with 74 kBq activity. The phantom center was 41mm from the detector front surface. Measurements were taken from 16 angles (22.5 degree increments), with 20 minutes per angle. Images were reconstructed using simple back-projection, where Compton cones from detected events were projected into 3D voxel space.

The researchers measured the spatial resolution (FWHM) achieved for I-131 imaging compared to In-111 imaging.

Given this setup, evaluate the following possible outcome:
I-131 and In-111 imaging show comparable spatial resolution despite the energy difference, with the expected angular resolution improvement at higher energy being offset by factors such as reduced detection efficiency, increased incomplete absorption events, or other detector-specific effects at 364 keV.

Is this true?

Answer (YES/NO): NO